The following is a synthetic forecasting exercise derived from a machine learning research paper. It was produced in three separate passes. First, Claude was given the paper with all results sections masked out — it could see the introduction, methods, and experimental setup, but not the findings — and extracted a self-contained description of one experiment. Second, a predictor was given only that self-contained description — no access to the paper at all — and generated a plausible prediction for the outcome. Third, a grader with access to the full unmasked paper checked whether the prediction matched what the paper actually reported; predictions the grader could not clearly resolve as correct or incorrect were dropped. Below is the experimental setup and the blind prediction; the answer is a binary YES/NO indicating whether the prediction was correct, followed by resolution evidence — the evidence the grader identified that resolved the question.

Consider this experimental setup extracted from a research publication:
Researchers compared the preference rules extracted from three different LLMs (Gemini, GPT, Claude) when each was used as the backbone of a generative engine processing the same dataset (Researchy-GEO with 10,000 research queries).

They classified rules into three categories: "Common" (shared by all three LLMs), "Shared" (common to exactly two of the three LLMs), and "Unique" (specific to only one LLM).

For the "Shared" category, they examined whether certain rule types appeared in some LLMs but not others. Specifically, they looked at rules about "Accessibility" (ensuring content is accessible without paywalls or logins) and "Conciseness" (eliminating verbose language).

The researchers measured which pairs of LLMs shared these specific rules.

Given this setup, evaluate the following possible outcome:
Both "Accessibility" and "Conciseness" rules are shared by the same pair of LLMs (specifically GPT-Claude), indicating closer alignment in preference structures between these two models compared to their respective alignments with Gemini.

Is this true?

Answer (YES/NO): NO